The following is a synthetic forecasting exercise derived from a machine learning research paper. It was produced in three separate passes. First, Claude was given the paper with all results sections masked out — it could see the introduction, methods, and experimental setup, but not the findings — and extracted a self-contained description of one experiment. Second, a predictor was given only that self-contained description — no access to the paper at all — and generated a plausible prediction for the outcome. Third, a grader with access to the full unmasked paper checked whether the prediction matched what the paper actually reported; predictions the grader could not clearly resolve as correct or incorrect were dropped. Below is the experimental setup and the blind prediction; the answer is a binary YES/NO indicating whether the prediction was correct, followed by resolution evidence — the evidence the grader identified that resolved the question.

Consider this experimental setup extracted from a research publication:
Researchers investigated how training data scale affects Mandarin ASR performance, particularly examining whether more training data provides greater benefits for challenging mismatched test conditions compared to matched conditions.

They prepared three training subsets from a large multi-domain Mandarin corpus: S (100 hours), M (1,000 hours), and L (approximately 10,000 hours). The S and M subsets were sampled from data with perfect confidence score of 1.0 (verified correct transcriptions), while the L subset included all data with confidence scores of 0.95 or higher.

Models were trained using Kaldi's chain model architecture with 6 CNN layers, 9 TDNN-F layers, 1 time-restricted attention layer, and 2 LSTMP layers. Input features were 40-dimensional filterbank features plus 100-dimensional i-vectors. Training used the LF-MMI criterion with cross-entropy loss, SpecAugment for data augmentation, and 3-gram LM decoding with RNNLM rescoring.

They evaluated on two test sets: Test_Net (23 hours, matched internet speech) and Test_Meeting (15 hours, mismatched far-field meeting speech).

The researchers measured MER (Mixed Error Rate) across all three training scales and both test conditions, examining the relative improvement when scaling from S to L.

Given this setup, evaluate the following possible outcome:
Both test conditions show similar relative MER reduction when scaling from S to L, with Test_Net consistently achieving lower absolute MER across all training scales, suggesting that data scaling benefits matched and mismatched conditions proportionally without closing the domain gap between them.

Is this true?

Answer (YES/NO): NO